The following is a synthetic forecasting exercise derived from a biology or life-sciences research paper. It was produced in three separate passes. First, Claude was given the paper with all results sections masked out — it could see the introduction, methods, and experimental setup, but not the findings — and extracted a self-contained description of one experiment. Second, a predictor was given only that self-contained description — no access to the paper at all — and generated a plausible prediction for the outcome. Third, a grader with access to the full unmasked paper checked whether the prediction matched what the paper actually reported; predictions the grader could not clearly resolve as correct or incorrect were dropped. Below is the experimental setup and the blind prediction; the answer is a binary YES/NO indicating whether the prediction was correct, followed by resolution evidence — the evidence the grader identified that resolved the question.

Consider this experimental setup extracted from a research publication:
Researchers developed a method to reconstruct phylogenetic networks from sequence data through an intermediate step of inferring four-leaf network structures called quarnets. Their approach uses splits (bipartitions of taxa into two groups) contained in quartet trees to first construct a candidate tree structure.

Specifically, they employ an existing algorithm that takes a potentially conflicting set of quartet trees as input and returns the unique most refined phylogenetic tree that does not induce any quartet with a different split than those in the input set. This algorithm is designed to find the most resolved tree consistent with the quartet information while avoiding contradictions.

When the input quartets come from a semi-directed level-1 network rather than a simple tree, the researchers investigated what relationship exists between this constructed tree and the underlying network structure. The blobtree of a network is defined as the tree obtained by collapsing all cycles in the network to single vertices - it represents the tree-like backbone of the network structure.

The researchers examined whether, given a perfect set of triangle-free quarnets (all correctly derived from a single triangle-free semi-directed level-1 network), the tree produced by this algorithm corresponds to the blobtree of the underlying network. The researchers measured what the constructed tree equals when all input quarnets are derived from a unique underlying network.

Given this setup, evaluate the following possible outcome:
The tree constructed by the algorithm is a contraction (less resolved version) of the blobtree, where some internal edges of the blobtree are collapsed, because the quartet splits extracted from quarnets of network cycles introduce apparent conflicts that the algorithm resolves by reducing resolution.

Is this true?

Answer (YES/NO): NO